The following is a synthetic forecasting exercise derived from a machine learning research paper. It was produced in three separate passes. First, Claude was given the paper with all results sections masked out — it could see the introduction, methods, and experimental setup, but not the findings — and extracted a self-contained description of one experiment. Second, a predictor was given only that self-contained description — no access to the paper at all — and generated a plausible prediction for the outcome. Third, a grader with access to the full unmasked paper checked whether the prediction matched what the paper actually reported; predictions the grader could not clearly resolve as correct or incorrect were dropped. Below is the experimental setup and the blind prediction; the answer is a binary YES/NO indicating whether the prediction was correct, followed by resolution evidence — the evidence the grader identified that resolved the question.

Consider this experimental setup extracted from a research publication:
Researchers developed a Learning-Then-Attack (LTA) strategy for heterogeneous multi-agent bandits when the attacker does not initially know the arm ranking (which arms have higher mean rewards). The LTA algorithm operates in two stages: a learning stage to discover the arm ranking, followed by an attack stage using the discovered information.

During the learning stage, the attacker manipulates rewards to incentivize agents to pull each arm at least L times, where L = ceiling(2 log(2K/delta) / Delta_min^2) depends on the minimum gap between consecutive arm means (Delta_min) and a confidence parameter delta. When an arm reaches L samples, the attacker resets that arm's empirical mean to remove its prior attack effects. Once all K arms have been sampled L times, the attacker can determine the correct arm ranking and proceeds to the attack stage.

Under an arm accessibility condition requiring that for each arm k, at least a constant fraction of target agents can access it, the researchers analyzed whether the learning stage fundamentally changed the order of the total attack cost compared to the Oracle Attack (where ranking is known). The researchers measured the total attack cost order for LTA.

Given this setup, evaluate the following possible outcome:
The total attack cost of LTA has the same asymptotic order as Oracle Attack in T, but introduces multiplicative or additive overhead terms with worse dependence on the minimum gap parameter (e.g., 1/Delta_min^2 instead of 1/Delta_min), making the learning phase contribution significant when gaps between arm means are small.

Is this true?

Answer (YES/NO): NO